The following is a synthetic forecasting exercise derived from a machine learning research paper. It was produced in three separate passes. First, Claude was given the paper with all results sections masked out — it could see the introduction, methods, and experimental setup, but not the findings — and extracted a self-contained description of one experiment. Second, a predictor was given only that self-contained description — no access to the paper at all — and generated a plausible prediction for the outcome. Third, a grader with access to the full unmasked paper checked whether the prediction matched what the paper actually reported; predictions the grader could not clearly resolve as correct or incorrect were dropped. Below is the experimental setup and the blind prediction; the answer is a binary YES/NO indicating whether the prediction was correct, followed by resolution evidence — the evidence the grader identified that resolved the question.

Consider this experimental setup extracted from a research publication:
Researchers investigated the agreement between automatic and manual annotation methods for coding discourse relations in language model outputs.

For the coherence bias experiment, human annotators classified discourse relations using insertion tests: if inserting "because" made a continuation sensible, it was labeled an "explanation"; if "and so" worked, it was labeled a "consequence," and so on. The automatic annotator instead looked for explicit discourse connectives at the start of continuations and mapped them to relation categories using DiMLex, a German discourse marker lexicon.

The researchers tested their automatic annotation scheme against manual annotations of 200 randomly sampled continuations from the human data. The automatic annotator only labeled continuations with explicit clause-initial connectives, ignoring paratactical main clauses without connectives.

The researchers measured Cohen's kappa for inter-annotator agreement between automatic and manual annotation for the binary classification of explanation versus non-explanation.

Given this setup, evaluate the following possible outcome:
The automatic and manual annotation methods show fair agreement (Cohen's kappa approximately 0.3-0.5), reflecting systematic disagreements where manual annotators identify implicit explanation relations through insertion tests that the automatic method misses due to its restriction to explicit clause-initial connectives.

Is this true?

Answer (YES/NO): NO